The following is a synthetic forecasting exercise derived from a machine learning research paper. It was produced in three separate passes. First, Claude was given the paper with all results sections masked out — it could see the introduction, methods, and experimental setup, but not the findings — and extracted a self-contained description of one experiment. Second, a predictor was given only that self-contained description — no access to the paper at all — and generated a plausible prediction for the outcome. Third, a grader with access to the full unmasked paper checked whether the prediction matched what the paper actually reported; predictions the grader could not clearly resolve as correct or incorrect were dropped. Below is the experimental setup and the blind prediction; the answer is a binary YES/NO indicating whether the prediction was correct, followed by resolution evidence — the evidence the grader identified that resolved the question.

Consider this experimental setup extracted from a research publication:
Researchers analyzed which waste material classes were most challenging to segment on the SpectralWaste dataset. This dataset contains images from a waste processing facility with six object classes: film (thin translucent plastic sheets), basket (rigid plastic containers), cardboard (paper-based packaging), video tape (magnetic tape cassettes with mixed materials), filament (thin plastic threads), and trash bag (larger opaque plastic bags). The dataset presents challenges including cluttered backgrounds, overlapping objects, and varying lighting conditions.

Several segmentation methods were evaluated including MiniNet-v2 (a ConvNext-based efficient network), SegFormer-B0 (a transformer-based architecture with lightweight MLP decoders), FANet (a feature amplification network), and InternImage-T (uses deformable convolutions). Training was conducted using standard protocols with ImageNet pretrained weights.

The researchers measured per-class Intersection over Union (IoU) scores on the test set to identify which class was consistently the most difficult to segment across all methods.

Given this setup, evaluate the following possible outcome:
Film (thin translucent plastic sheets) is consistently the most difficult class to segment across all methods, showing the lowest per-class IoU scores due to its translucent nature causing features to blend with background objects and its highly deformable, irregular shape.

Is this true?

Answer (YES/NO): NO